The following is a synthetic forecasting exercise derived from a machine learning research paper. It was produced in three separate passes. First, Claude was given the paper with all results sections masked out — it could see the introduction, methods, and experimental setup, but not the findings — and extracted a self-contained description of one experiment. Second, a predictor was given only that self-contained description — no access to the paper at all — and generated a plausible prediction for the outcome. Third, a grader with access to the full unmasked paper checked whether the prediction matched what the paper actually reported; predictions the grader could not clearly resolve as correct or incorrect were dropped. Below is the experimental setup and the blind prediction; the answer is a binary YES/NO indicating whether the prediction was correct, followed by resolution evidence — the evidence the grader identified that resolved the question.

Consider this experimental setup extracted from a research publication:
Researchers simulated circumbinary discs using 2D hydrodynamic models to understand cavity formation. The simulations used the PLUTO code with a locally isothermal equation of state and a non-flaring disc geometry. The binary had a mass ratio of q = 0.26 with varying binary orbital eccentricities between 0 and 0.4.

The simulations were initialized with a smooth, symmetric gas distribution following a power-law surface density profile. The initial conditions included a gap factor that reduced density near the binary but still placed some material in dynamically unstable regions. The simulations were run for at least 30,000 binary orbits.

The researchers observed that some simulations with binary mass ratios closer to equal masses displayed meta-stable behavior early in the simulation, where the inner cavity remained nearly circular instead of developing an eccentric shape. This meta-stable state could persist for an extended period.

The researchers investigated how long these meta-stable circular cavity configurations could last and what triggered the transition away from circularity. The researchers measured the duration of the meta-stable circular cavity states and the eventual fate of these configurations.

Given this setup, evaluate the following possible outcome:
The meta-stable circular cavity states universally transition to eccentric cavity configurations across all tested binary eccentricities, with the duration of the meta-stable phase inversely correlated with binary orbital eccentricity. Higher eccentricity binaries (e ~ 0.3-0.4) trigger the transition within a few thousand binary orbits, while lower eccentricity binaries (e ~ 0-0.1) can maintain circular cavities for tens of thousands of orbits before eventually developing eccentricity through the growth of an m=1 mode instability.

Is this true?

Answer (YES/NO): NO